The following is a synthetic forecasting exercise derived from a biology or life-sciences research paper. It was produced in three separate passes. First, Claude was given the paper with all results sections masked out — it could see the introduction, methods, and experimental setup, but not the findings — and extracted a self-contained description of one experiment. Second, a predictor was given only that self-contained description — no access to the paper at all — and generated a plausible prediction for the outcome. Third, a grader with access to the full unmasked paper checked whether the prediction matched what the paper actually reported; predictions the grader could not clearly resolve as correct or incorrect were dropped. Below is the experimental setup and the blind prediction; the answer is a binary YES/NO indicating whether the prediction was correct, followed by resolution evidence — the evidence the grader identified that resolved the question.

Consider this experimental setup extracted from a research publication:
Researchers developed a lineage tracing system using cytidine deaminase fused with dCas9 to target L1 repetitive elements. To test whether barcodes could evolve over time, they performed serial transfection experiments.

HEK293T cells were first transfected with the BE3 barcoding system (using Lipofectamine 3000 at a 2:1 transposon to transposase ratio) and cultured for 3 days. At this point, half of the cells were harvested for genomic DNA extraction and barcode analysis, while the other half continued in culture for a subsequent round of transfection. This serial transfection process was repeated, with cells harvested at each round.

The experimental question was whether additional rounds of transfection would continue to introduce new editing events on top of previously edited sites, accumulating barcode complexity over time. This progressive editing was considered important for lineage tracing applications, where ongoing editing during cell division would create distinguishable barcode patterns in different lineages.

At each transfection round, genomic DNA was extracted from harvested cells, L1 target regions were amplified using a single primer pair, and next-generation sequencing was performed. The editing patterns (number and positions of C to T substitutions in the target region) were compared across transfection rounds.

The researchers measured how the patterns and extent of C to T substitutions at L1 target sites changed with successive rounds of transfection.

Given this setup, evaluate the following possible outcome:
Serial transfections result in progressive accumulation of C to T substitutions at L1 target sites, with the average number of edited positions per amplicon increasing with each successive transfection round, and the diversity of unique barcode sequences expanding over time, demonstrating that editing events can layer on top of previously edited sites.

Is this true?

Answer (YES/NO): YES